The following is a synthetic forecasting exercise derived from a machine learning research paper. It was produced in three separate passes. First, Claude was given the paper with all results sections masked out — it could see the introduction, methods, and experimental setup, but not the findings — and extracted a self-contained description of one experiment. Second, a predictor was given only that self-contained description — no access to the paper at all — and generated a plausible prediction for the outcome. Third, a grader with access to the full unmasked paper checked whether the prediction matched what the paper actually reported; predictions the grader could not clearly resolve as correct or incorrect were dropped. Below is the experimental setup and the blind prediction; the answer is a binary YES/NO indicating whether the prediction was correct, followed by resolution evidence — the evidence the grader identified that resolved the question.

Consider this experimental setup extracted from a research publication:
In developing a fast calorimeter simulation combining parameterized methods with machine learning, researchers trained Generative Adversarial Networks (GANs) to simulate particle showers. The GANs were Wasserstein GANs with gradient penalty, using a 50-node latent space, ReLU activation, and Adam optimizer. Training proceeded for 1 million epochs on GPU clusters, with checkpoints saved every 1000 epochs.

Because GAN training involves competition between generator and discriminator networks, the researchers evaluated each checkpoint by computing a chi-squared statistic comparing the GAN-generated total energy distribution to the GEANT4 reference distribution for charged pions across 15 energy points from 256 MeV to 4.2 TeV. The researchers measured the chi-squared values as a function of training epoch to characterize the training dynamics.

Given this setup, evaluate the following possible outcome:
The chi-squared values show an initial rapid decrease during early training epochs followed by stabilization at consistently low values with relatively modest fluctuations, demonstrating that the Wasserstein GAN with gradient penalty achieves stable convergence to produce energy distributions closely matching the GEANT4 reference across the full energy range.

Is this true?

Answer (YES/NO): NO